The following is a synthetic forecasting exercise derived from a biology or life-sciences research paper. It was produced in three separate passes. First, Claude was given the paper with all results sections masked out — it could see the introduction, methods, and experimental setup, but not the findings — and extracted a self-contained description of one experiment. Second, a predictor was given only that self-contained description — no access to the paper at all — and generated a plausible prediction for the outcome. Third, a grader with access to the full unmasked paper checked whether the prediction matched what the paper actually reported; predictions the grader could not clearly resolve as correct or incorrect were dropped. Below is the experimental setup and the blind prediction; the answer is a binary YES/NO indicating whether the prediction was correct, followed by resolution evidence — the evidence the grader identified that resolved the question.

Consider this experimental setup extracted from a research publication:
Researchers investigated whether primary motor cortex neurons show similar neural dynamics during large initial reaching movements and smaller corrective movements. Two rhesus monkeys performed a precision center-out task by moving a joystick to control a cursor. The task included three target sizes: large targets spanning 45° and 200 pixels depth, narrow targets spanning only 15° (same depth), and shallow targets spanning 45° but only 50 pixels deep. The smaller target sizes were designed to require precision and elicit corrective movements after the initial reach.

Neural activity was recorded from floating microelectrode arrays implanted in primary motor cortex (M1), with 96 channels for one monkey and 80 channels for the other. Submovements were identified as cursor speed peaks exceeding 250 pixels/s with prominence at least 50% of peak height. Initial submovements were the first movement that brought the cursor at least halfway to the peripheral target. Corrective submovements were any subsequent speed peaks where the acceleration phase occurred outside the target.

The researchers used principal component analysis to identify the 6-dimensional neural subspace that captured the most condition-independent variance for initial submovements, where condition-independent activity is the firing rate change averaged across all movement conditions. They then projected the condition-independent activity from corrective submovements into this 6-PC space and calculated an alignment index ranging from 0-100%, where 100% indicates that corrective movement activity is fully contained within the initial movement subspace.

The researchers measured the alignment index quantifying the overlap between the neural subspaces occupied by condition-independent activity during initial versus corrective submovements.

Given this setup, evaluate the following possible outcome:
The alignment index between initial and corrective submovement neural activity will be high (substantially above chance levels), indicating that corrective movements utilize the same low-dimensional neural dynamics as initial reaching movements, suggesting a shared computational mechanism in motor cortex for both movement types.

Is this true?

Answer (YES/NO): YES